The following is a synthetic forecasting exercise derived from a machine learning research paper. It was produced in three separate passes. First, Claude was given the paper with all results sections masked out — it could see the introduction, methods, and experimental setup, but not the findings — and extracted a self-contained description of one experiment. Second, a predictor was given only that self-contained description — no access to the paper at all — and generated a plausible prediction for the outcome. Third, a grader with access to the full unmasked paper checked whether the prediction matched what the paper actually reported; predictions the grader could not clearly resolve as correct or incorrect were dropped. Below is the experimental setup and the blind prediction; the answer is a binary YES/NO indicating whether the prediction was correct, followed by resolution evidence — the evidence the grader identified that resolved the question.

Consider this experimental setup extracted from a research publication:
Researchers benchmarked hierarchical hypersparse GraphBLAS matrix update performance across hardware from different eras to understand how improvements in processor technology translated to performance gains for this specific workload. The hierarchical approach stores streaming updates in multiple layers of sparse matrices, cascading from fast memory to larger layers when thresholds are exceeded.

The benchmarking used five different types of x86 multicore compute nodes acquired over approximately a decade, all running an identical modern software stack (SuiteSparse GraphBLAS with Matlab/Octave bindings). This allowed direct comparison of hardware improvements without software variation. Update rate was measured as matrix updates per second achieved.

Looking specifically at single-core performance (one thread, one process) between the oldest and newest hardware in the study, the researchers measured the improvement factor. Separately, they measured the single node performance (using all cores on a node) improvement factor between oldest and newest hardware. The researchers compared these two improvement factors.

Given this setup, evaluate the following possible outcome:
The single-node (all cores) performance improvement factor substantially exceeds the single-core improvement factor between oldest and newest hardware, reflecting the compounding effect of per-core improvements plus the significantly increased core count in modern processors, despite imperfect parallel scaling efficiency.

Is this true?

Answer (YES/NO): YES